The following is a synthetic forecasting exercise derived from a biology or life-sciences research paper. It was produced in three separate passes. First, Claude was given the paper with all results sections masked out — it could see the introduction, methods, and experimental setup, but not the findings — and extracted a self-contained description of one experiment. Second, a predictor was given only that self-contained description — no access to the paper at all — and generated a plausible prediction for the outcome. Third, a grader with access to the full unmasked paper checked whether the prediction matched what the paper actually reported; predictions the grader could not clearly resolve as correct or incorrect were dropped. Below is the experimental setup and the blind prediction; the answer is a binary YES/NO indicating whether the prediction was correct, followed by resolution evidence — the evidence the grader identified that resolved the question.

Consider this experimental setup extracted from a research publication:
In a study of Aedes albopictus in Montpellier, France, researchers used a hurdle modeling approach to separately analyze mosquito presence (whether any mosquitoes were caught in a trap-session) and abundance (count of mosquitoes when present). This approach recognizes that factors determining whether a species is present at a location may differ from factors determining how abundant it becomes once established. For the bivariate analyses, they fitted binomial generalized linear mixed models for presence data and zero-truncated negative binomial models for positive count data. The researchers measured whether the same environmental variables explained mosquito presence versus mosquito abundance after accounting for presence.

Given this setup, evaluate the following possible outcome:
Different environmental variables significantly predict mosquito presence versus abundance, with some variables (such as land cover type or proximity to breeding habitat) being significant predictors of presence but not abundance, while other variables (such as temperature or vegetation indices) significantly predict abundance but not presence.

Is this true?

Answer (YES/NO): NO